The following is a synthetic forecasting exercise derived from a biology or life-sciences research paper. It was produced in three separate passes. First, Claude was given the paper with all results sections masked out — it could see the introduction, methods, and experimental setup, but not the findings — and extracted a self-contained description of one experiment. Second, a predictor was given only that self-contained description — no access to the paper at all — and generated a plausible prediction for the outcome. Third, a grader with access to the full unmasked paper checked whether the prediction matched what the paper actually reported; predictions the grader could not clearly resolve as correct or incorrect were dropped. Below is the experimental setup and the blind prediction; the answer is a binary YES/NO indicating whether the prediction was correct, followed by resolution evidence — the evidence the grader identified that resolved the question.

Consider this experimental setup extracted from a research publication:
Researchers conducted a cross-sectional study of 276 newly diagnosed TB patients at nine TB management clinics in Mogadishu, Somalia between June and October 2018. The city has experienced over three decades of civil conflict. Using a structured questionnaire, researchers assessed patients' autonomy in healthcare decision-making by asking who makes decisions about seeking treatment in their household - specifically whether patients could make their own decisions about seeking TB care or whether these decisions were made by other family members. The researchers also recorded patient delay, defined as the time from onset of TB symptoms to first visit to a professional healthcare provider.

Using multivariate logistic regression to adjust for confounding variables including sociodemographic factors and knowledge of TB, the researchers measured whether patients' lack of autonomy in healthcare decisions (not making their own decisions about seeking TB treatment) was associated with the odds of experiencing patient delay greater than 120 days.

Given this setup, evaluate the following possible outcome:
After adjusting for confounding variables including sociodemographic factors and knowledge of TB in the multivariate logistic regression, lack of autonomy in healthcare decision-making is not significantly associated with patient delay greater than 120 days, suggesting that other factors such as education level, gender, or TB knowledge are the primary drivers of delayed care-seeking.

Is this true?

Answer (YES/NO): NO